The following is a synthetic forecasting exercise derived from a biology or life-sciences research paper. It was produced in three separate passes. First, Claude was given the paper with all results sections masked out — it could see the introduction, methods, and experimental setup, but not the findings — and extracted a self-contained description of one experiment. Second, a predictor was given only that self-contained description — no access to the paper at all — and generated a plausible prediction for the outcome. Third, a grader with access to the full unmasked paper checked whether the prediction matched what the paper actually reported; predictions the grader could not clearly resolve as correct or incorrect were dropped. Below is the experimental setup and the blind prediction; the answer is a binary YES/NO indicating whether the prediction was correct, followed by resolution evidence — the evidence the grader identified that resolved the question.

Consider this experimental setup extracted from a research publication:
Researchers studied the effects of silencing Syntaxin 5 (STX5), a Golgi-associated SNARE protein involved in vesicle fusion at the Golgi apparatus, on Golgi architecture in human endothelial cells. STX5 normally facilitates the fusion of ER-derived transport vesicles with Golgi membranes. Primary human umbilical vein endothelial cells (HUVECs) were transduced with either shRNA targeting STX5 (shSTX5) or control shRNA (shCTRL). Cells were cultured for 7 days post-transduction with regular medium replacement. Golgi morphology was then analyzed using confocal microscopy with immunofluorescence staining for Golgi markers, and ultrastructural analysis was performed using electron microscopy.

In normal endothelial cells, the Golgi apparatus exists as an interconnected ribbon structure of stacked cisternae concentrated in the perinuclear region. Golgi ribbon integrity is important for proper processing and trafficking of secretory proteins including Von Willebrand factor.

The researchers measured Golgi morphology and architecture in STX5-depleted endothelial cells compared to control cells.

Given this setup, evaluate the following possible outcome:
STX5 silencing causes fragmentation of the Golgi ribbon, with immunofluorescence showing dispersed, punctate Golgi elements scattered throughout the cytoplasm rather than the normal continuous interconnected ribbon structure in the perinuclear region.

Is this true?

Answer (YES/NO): YES